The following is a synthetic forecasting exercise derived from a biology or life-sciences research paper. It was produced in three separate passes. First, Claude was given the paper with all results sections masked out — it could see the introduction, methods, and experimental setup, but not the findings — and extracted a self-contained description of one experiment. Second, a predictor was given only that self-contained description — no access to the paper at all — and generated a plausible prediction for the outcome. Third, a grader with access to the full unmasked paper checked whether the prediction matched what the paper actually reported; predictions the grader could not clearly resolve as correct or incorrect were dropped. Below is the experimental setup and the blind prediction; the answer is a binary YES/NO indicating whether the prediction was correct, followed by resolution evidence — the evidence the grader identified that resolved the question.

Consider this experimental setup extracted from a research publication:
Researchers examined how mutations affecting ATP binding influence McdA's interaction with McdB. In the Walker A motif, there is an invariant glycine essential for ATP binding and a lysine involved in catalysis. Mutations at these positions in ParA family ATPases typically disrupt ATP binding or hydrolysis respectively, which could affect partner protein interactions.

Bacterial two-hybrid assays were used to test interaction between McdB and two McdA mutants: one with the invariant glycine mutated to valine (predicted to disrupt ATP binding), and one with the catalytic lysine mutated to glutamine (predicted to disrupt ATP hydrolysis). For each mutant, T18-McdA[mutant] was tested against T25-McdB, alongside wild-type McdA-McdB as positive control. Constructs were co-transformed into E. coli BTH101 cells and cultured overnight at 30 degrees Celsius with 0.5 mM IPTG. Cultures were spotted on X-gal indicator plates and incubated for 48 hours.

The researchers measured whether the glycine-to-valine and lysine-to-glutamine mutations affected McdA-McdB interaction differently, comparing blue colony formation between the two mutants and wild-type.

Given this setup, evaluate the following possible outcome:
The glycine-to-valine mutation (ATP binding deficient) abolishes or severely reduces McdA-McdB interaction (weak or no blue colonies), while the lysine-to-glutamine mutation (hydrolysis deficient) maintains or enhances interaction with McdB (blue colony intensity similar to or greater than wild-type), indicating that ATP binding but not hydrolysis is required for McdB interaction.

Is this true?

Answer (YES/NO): NO